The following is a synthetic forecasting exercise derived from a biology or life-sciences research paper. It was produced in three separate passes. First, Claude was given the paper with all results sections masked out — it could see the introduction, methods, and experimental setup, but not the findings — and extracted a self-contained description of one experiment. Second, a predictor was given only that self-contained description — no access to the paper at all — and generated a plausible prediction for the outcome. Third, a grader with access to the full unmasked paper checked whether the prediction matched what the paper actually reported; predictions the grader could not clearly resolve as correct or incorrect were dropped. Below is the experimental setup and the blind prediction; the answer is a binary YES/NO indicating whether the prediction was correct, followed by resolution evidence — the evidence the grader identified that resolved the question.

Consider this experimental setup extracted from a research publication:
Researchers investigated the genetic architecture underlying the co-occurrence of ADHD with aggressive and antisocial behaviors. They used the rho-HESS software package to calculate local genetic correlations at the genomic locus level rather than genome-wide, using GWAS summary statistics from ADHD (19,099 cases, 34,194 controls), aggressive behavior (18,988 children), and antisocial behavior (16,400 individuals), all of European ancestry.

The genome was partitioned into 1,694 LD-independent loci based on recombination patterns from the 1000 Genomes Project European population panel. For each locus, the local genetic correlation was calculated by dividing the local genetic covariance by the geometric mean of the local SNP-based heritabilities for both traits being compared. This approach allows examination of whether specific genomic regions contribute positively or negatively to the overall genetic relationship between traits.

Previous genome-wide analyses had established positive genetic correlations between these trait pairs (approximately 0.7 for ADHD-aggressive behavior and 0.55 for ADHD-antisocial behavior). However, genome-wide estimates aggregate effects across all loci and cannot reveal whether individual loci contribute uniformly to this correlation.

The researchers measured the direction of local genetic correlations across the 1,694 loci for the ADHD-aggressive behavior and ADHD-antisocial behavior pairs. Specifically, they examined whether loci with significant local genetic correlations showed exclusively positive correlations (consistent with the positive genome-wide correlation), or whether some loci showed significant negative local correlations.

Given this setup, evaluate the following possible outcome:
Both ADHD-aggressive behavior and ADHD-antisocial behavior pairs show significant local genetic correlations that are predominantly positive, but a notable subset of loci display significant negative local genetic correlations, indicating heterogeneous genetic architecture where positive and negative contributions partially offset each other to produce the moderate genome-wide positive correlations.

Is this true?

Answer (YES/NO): NO